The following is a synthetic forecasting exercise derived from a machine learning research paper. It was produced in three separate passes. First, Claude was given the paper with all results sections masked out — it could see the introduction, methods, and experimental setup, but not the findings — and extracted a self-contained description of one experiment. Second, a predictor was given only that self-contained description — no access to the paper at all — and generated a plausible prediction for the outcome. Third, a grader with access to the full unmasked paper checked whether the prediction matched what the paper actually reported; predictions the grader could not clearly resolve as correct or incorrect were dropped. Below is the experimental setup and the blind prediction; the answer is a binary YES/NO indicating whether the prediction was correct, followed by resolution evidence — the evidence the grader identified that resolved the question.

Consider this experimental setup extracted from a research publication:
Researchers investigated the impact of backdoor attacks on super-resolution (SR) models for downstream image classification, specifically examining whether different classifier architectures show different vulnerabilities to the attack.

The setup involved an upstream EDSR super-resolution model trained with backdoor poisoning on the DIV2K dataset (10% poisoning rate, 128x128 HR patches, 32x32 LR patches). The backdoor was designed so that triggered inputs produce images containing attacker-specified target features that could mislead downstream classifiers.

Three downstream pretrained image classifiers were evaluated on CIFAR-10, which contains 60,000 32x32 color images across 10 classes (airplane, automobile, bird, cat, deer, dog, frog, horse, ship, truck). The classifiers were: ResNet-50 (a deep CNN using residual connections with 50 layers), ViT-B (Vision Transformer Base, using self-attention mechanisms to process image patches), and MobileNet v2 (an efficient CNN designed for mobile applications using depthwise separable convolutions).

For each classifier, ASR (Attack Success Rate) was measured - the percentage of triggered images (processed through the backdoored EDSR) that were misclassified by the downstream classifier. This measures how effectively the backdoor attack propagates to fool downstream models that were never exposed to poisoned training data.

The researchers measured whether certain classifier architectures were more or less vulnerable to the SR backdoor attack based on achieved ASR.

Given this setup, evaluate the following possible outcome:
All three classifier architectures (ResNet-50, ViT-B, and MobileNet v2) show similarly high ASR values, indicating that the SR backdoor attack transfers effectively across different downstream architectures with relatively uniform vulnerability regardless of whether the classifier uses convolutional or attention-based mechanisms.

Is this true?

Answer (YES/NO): YES